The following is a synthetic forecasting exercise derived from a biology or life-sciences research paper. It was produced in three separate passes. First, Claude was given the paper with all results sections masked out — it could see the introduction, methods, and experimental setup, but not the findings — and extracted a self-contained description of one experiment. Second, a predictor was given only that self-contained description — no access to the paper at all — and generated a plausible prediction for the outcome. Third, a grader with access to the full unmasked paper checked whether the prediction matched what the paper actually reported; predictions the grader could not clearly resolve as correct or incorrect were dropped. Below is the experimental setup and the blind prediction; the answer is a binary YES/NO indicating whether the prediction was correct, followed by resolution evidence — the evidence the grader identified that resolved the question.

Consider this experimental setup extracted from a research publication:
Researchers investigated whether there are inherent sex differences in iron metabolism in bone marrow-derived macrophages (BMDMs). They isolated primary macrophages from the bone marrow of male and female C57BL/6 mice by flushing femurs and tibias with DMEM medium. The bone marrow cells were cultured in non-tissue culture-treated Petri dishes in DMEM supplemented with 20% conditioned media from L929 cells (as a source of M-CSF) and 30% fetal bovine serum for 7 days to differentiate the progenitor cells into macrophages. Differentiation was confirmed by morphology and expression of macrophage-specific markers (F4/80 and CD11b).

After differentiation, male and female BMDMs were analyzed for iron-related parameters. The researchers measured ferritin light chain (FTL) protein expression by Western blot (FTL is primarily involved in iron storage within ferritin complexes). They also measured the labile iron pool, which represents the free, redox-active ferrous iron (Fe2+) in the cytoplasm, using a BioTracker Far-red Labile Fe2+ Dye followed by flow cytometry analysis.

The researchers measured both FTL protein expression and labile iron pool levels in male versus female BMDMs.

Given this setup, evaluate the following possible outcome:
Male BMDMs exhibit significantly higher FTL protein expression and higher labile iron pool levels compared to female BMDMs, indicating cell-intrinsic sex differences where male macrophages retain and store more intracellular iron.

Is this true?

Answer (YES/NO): YES